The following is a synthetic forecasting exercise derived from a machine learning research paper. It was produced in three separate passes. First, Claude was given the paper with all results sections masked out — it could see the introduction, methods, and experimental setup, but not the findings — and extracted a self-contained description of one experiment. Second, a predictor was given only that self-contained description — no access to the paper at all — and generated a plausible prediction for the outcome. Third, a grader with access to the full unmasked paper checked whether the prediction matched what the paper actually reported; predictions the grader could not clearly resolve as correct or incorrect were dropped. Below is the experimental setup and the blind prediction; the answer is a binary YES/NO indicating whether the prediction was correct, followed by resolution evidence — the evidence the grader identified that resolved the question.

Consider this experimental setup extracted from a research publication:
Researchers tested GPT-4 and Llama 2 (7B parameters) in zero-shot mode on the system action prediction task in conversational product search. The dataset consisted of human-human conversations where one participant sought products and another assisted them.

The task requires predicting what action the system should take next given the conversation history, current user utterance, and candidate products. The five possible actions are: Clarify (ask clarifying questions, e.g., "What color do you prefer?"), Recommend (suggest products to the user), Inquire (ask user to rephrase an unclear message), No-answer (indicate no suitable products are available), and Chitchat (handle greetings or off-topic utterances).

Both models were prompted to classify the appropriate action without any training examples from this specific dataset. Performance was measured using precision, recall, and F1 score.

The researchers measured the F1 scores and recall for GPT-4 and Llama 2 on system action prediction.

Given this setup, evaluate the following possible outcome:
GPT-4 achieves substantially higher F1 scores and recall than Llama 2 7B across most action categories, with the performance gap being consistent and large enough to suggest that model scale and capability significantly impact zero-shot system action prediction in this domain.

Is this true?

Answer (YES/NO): NO